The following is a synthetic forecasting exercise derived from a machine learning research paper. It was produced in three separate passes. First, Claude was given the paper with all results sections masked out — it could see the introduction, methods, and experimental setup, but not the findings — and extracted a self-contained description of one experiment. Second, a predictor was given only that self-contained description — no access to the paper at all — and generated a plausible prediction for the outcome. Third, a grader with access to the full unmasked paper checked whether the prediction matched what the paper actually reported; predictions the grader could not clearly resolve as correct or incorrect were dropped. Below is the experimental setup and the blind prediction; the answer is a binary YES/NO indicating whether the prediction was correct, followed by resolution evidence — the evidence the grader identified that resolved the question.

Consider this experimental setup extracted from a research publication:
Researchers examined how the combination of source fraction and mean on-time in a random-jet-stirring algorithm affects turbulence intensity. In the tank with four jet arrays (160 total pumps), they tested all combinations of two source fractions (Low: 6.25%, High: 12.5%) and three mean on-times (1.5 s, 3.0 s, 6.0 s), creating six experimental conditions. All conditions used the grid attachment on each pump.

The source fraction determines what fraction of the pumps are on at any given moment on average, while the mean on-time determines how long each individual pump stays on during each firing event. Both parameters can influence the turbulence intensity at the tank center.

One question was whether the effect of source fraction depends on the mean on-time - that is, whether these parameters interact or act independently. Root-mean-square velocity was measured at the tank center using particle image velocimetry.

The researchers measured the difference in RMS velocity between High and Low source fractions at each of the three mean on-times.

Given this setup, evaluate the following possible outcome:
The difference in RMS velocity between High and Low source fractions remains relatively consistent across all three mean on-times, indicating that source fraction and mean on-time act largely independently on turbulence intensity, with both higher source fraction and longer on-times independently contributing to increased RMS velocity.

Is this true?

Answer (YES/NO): NO